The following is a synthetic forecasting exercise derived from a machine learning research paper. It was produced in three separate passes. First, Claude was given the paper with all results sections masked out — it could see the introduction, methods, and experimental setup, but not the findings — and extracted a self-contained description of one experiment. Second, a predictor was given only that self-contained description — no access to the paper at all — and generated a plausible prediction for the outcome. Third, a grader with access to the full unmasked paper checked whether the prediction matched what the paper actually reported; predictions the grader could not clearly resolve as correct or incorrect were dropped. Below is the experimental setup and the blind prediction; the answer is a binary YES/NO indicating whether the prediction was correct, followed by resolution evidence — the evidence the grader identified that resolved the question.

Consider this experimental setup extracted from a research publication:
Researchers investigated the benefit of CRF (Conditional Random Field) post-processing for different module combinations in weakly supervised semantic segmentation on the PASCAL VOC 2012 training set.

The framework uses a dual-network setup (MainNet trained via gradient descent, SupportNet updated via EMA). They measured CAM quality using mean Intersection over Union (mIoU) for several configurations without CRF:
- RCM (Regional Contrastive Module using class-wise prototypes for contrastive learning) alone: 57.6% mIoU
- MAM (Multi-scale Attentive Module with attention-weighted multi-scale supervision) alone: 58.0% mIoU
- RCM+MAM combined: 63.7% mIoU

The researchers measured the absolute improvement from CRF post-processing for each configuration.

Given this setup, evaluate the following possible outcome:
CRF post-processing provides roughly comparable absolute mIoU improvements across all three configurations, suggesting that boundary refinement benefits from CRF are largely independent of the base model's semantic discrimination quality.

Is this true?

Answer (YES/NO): NO